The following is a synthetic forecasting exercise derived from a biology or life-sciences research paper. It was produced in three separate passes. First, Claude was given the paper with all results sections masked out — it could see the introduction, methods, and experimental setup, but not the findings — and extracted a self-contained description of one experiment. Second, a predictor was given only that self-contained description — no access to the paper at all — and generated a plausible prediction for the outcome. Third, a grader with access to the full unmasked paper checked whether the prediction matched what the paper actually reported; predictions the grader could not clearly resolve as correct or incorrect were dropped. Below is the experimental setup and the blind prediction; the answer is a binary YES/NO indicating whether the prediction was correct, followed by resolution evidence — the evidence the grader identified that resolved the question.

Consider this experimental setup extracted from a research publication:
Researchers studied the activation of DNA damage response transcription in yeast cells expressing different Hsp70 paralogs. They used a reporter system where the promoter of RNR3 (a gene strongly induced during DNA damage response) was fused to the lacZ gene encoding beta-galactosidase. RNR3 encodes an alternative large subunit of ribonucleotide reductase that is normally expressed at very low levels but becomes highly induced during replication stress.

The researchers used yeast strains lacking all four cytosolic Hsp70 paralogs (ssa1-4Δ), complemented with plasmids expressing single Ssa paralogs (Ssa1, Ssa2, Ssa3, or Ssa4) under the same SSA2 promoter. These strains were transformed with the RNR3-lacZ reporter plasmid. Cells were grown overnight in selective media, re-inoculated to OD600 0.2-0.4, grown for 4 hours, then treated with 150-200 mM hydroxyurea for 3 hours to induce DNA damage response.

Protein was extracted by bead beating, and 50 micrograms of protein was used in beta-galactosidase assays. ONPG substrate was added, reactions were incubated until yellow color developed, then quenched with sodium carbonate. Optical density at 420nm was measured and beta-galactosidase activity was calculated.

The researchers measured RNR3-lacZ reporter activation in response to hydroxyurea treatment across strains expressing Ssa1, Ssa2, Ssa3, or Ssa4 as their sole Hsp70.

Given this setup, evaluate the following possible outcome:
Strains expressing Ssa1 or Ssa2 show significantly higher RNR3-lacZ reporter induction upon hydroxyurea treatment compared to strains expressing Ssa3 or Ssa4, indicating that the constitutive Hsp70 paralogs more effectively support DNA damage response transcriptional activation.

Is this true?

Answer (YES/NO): YES